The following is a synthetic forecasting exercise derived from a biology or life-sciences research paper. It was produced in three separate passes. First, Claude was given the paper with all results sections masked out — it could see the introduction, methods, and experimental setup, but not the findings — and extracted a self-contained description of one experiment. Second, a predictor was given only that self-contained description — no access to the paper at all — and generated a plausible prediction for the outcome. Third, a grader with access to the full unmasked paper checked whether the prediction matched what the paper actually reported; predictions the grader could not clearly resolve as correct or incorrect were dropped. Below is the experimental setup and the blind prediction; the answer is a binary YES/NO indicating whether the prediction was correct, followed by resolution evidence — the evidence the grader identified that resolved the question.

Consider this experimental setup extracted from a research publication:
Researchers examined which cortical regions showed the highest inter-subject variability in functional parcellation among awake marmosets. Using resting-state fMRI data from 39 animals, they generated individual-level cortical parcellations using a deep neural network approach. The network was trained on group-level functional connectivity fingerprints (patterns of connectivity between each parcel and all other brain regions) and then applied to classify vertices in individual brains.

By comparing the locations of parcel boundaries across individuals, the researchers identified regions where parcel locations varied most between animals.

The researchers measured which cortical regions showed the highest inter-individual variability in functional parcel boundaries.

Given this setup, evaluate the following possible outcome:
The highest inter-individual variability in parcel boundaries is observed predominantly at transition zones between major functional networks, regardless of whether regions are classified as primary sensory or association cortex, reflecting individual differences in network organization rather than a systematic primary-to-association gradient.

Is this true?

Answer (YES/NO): NO